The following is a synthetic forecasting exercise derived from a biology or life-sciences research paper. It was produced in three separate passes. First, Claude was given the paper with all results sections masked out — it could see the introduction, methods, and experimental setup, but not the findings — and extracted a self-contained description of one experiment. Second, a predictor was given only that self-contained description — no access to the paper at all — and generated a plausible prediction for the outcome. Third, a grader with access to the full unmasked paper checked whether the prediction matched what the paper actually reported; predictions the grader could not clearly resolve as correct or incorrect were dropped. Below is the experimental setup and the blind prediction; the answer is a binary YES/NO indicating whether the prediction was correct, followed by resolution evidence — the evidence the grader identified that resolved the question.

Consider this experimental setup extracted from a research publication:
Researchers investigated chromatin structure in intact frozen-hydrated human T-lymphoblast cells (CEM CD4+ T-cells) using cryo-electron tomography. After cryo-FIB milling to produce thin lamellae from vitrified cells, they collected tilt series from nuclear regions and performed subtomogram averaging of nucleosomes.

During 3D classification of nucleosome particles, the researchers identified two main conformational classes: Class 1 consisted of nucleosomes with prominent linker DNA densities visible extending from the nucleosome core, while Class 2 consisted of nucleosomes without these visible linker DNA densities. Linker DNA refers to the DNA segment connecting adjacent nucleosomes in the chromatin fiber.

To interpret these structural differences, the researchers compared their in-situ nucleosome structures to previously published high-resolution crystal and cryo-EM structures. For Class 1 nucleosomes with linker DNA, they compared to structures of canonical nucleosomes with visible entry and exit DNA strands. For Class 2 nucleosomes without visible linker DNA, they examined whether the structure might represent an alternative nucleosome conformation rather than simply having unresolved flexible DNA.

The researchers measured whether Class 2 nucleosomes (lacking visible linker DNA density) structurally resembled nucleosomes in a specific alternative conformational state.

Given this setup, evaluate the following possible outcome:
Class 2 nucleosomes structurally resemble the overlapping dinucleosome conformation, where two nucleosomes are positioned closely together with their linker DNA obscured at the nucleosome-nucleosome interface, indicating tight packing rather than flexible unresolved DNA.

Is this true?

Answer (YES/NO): NO